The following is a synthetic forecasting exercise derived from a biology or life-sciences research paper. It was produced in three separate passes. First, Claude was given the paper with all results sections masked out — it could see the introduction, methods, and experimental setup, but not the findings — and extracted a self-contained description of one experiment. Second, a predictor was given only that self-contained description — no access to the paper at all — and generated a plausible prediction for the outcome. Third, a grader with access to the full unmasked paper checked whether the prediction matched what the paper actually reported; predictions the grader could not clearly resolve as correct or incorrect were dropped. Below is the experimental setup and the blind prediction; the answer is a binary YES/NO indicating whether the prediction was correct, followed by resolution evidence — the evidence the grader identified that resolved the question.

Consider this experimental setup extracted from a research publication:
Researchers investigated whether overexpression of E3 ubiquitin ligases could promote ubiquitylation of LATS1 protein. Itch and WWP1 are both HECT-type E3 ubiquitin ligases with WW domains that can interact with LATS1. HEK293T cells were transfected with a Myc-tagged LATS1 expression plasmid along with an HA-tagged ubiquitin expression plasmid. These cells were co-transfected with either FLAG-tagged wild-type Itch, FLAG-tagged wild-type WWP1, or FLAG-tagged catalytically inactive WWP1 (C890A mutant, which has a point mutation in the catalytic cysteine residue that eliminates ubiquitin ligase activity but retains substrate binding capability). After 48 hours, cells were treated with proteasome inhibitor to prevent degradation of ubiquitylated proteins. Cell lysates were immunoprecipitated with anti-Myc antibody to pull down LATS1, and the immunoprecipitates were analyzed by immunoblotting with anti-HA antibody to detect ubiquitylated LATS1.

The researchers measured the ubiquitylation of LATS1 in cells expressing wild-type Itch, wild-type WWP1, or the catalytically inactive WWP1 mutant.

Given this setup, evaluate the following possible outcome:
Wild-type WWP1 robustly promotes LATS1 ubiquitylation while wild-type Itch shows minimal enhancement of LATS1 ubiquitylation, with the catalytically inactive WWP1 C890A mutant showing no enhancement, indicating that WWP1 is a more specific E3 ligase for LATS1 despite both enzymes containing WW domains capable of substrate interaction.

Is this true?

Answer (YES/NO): NO